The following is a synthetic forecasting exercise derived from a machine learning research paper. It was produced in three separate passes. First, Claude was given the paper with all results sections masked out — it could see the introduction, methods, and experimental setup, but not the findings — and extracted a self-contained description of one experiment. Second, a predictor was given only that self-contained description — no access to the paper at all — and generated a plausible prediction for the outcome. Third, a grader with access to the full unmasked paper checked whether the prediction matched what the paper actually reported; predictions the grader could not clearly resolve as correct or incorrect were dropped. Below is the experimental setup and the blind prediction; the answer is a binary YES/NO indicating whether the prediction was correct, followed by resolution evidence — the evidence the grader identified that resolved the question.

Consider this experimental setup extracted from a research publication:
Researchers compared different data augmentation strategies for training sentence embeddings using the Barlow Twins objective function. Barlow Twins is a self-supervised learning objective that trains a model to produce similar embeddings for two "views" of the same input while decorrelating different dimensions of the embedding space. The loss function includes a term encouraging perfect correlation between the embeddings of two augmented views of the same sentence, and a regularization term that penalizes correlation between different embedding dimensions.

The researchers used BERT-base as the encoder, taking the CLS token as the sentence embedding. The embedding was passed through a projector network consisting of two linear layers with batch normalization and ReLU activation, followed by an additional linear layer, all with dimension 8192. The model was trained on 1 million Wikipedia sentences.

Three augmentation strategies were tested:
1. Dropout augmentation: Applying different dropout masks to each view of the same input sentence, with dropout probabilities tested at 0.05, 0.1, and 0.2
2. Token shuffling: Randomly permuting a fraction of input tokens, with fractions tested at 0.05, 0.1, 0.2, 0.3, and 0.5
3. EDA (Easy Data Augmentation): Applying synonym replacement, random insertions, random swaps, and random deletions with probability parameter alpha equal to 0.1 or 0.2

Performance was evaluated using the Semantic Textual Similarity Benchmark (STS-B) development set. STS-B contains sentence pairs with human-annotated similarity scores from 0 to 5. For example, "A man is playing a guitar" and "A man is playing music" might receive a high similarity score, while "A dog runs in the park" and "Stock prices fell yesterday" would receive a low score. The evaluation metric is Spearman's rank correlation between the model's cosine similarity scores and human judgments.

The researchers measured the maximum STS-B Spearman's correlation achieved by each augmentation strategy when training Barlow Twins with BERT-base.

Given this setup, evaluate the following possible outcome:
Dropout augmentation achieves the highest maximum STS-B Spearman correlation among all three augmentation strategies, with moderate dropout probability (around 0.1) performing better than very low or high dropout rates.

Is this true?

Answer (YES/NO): NO